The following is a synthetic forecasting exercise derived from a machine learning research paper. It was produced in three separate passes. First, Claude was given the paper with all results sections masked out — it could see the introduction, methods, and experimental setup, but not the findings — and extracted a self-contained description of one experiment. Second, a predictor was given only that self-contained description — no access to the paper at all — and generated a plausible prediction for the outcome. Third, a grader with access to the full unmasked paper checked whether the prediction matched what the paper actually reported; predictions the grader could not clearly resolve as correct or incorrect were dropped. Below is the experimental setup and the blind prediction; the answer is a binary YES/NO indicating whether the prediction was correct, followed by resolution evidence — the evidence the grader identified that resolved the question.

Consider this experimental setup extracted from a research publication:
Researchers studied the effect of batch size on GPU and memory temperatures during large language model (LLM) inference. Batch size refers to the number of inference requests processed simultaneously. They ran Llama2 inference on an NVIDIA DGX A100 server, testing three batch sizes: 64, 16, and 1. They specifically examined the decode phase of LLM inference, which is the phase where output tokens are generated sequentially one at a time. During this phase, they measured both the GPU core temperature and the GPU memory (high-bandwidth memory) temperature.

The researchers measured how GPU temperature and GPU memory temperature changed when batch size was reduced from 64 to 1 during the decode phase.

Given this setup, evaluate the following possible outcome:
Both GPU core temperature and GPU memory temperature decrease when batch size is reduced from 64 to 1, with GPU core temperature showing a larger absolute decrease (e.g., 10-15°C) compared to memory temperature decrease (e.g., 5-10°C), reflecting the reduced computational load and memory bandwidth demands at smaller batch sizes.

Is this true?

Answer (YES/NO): NO